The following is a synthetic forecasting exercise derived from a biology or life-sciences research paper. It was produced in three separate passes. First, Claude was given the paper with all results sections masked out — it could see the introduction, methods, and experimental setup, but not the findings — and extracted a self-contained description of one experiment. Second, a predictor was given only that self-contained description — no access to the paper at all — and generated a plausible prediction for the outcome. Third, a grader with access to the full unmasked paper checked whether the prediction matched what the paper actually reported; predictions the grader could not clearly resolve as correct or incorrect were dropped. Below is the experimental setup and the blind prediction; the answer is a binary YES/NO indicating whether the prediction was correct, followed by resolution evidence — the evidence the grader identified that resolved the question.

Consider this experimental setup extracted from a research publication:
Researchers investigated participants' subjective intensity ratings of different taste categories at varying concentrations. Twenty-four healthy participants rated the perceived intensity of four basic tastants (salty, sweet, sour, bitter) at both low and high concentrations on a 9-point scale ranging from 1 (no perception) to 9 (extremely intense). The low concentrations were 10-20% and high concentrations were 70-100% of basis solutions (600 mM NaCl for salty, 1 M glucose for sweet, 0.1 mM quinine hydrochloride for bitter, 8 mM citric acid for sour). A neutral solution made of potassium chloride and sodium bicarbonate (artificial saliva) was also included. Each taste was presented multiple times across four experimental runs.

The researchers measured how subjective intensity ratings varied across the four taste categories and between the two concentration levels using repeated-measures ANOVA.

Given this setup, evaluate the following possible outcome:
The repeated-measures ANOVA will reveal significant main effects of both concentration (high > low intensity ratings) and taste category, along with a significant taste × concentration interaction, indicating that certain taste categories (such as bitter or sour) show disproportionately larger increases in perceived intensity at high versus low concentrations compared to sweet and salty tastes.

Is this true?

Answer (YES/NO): NO